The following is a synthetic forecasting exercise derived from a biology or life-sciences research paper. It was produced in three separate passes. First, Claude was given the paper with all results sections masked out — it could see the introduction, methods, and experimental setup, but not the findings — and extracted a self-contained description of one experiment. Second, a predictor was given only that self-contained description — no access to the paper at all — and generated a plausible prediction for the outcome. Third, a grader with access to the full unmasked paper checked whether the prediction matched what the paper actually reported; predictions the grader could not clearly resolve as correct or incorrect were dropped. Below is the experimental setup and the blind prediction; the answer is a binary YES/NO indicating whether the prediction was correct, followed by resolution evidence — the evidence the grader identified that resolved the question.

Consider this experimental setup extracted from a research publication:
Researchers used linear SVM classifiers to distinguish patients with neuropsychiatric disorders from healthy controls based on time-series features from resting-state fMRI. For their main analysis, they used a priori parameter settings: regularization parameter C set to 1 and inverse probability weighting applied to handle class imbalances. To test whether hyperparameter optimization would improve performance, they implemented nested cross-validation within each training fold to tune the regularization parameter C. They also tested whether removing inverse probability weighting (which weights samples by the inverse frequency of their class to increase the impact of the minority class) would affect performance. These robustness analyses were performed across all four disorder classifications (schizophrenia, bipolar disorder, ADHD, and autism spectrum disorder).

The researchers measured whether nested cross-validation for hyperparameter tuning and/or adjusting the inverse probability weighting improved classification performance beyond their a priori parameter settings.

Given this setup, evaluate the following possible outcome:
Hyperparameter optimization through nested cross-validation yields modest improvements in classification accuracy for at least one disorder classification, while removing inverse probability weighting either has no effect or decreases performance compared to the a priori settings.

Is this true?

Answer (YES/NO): NO